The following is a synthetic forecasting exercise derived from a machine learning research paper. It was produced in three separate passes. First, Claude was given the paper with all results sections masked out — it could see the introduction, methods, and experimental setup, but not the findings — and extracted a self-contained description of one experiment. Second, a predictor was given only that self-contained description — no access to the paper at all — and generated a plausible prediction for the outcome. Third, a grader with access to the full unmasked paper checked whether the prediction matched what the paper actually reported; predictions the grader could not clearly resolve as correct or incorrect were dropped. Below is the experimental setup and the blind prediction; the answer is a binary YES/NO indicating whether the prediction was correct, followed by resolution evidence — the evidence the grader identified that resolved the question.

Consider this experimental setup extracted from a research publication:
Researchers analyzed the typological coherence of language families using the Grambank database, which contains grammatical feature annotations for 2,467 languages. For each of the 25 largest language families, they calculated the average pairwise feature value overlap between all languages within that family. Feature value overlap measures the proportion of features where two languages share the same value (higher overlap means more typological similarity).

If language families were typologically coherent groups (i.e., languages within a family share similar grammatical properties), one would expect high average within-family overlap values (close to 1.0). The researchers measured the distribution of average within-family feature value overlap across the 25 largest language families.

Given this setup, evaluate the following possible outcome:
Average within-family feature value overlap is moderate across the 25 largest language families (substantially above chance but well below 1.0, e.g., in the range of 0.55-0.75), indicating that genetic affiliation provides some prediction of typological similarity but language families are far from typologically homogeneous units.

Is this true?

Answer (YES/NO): NO